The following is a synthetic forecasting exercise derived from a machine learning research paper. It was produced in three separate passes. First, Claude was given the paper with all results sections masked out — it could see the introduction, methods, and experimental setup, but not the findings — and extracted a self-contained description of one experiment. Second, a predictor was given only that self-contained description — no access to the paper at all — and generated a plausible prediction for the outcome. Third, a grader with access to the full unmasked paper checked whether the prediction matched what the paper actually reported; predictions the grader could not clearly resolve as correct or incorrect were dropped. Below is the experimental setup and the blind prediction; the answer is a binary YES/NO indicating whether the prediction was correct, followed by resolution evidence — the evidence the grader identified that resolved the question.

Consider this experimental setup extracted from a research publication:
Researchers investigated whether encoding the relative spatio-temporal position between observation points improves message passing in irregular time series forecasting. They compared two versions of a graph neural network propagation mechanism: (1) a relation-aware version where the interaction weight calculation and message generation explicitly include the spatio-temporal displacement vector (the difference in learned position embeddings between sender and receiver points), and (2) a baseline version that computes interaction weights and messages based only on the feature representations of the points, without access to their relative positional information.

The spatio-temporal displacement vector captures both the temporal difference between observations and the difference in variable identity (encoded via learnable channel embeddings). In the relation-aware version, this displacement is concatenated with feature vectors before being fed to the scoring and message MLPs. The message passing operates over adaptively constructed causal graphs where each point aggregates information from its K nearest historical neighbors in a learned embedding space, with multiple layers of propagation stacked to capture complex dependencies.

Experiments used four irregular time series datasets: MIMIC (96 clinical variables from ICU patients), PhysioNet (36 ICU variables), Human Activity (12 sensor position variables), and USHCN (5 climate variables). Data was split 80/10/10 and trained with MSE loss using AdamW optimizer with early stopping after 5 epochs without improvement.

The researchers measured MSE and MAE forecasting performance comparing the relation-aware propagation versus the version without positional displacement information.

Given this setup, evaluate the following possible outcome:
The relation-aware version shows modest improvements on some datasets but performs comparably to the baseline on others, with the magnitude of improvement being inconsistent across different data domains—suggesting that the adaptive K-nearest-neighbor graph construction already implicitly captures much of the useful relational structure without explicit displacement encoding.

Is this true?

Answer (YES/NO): NO